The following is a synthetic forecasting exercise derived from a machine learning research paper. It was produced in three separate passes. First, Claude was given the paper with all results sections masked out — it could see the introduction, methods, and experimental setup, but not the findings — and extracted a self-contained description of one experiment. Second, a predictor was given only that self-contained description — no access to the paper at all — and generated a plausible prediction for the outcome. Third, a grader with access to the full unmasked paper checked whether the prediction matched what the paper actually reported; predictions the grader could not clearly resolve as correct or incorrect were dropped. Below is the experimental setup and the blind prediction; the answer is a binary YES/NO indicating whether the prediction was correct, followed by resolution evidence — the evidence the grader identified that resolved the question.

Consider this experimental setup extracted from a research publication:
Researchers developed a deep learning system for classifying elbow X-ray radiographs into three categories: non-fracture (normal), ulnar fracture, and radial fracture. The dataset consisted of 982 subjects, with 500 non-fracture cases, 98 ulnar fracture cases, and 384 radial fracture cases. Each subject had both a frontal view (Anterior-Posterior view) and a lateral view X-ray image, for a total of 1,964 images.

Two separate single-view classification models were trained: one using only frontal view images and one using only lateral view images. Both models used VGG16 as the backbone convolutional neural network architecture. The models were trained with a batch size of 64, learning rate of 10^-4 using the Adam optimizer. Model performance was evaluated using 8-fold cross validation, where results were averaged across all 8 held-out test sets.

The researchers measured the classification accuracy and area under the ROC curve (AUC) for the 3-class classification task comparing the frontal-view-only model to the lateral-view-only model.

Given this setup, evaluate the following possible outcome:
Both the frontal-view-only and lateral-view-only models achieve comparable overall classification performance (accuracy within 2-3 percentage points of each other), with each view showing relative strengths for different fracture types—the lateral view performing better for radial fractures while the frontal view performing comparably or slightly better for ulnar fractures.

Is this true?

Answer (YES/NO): NO